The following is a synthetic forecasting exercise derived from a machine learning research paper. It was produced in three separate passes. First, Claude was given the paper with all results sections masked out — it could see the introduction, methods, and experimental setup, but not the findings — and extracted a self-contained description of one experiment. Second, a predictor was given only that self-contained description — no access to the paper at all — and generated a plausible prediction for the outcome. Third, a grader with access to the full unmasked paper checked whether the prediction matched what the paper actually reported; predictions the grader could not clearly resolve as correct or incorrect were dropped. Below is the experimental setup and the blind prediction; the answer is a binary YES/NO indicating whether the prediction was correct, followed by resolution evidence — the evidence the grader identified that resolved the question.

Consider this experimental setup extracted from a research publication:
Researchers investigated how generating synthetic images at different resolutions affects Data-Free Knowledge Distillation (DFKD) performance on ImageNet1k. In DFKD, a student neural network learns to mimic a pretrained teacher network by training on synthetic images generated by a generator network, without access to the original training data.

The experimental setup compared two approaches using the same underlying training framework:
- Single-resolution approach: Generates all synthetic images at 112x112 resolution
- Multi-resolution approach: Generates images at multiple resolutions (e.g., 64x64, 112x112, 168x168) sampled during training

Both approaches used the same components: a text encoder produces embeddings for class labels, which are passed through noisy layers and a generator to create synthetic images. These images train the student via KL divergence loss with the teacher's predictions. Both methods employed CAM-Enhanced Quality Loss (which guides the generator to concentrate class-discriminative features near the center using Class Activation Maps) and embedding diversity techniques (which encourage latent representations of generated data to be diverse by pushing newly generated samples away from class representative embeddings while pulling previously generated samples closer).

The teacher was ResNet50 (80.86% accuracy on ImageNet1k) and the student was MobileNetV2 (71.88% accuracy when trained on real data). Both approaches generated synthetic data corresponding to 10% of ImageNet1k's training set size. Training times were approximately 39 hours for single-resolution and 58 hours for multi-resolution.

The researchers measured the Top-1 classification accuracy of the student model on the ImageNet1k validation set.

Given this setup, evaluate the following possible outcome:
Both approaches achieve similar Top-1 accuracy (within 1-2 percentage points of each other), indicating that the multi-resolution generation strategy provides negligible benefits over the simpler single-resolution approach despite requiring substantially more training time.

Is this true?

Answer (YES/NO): YES